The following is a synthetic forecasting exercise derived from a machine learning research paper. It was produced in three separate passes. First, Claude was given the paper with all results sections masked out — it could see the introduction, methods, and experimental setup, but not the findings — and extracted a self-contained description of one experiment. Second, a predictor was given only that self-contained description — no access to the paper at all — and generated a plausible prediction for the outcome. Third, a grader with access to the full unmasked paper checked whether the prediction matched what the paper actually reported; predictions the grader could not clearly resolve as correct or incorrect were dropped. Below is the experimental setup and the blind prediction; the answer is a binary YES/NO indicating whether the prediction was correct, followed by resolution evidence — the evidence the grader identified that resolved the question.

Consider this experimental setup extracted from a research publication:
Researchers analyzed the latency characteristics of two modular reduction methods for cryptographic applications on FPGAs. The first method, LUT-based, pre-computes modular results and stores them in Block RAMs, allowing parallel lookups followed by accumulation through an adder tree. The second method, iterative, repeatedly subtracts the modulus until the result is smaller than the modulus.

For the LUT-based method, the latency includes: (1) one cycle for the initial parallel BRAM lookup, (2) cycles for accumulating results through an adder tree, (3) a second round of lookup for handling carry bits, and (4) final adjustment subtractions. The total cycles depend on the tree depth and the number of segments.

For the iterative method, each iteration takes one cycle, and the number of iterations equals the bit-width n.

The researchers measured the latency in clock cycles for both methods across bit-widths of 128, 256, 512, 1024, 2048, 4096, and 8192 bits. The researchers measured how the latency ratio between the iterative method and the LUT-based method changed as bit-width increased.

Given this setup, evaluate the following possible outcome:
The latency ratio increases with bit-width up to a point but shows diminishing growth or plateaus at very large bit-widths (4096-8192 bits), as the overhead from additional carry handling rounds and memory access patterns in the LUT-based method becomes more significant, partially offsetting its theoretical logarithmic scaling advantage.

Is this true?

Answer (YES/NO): NO